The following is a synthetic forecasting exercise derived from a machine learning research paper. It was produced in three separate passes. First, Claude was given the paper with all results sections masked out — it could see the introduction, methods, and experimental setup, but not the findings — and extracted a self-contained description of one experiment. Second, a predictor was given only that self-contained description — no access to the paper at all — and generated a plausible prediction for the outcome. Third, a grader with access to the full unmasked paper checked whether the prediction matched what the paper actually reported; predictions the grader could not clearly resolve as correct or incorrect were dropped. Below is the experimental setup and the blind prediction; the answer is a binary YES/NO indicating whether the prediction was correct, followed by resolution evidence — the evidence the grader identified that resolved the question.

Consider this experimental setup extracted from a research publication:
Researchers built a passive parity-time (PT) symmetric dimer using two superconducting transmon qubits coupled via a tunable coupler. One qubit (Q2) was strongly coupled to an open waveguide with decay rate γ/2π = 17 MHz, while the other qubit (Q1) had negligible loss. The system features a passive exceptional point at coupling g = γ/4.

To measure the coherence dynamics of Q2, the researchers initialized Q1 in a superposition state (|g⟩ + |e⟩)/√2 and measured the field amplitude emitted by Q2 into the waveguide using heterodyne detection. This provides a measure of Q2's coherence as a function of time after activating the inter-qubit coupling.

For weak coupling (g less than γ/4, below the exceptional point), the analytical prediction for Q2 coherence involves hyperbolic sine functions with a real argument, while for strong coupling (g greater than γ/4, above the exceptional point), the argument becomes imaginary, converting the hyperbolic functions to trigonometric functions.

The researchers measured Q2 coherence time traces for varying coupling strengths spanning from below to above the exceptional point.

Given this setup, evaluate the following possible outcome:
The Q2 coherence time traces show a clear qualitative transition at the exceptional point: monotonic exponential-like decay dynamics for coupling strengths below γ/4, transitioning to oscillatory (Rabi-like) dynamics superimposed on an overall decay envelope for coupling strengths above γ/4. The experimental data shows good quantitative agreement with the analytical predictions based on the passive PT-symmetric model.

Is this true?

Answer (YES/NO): YES